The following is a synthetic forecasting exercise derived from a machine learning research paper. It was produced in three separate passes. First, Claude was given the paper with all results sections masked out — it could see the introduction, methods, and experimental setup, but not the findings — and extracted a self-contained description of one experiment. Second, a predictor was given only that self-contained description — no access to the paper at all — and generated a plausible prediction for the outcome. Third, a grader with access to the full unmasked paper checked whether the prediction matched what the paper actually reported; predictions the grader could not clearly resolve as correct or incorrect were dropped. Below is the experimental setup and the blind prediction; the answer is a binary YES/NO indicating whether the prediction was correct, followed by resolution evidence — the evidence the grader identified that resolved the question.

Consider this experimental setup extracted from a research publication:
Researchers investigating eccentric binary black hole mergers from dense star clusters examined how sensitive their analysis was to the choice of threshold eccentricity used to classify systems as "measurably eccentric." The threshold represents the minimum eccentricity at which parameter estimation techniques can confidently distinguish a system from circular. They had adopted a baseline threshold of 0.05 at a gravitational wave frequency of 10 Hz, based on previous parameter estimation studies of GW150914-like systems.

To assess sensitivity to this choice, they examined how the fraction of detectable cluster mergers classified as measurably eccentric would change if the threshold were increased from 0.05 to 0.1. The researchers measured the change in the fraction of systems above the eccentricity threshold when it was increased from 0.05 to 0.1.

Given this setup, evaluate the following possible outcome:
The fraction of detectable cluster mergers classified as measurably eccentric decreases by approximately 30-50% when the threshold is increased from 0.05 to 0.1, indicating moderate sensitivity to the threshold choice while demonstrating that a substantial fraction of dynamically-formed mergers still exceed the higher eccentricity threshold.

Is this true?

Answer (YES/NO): NO